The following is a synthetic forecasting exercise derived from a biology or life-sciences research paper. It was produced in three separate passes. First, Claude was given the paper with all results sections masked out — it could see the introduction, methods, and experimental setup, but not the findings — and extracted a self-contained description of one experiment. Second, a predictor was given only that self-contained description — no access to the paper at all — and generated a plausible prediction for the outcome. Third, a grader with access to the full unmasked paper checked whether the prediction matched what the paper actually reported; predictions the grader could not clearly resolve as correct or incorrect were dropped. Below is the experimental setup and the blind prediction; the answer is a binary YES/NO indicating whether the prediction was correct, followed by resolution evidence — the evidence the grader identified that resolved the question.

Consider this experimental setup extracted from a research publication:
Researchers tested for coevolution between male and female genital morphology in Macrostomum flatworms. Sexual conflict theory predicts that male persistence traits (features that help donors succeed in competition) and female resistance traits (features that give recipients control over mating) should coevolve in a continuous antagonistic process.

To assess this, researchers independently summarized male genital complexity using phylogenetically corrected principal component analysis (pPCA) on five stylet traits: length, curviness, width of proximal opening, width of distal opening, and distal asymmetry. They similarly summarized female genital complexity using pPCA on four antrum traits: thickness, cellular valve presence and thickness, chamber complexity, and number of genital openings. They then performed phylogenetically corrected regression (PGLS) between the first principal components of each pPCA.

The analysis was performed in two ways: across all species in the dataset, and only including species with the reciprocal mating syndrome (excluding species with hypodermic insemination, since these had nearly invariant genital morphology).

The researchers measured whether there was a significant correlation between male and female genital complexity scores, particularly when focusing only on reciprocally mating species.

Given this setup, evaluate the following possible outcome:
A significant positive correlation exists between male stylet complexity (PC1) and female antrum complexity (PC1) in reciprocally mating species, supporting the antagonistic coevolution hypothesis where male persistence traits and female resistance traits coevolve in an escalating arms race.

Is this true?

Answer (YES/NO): YES